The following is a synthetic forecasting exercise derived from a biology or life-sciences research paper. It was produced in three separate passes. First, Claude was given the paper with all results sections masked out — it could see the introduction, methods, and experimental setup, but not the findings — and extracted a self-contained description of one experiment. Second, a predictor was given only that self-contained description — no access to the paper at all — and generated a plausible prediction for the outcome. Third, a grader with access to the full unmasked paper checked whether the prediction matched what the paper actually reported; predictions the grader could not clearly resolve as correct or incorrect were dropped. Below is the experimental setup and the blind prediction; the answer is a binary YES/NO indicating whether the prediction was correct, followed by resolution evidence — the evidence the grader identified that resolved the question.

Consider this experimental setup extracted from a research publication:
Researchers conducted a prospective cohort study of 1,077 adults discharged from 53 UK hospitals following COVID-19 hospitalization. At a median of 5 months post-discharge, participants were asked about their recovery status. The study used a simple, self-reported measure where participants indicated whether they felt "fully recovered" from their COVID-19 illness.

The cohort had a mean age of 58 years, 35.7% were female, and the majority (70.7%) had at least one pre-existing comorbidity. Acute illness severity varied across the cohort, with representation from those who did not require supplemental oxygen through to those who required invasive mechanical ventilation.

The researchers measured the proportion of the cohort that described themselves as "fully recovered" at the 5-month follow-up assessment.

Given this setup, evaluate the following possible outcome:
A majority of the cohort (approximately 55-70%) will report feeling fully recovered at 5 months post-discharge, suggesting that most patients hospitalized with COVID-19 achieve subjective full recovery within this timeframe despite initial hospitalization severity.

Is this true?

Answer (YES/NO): NO